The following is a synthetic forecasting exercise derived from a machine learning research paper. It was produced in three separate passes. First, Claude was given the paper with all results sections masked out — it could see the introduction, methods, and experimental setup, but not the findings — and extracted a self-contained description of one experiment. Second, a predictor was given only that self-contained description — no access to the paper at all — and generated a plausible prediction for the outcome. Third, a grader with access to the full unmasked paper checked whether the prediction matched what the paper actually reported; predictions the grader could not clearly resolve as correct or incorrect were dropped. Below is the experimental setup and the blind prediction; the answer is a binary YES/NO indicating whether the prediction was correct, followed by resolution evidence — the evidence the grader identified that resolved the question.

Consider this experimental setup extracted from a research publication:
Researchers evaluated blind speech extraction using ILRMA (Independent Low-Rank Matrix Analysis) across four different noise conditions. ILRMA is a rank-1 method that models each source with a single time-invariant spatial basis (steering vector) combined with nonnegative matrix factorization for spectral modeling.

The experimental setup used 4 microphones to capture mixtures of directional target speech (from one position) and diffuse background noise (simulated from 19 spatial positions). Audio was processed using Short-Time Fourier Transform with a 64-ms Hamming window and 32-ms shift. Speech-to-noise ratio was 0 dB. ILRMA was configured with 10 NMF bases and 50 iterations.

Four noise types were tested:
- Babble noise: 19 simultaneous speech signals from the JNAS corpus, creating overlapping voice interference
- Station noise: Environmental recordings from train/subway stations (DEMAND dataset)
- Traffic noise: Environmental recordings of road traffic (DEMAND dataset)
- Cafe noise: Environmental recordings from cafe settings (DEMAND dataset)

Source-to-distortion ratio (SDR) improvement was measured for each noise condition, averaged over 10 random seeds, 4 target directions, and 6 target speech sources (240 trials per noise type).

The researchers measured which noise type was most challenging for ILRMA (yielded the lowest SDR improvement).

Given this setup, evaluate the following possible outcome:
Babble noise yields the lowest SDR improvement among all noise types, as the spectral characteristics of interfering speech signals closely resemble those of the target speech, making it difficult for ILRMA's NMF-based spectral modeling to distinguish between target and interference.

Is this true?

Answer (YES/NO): NO